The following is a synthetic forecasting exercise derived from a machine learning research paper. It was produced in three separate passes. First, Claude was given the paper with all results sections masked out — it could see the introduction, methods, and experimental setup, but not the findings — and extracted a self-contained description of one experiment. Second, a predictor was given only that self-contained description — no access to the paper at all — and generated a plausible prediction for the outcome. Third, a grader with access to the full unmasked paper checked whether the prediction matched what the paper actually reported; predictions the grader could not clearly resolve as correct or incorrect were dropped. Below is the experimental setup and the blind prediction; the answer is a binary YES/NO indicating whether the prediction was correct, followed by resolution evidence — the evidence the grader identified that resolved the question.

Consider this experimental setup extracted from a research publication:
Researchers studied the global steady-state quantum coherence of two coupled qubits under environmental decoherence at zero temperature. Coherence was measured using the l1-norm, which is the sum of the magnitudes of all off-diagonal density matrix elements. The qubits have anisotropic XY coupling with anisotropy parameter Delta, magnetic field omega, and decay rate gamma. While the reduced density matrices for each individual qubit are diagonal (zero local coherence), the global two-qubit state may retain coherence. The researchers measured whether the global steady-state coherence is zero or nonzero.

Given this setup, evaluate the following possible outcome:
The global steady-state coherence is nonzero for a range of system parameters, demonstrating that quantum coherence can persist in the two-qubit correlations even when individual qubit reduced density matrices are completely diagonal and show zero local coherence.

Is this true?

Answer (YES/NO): YES